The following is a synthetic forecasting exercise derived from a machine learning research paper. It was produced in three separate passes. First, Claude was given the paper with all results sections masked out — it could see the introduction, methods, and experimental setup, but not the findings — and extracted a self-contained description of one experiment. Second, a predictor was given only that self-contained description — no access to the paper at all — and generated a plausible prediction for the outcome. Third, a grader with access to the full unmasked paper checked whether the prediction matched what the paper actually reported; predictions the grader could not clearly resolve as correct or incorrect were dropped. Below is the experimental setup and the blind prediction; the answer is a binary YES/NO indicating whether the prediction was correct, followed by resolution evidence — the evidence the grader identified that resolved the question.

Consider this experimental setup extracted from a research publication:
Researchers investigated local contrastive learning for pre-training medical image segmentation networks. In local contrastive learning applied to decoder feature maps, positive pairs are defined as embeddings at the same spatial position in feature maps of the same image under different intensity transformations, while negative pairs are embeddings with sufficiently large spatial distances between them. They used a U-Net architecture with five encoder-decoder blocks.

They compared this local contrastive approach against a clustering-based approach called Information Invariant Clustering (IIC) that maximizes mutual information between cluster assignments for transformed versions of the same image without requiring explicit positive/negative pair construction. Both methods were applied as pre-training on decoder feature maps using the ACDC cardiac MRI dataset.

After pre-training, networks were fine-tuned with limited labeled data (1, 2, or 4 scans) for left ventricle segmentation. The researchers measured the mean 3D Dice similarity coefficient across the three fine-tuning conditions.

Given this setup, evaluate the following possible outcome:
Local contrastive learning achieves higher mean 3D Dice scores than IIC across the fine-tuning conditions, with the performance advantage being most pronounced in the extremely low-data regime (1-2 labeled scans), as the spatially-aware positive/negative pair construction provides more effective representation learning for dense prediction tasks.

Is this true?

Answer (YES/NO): NO